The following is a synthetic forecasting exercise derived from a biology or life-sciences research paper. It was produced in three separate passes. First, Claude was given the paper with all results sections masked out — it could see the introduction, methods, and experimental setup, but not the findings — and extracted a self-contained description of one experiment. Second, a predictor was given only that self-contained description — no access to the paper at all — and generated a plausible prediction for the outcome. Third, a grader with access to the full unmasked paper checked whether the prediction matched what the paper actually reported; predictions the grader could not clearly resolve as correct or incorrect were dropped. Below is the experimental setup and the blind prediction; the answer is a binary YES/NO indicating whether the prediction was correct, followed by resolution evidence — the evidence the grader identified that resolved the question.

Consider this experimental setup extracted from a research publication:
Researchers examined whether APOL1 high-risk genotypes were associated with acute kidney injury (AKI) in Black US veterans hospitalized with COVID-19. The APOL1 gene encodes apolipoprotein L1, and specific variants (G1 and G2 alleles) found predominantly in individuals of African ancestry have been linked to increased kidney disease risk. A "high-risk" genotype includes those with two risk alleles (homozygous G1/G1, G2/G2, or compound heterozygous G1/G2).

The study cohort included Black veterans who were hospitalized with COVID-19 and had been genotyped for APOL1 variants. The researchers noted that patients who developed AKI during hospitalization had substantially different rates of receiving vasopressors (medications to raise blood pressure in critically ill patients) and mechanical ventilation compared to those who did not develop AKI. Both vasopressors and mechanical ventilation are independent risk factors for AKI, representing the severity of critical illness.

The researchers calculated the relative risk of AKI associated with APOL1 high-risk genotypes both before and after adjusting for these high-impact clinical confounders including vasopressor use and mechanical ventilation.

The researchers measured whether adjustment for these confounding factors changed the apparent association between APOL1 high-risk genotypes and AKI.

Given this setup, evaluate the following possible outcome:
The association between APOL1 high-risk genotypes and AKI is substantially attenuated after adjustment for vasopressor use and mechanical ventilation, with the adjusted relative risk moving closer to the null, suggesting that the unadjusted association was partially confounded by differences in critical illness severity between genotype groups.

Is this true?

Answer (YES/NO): YES